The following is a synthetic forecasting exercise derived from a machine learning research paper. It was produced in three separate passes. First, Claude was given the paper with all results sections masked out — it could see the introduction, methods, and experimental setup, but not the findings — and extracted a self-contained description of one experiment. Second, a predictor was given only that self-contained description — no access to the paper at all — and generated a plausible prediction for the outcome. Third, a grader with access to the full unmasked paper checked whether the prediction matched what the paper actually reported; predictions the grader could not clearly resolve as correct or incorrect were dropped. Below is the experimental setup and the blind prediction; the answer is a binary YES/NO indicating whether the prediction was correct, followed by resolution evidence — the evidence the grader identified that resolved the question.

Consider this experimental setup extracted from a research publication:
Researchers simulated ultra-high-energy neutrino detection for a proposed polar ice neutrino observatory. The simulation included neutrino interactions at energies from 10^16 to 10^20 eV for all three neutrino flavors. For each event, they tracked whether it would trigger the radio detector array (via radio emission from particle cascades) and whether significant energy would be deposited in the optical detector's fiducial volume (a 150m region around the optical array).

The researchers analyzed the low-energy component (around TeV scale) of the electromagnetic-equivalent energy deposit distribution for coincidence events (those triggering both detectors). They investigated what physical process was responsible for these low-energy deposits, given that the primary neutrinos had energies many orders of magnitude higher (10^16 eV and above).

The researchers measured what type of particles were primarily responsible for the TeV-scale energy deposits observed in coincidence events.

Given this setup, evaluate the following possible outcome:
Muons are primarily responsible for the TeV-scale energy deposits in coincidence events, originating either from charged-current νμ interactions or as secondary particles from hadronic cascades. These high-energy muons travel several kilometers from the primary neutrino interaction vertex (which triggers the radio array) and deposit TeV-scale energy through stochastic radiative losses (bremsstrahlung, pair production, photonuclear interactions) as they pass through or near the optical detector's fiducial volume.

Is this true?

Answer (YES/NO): NO